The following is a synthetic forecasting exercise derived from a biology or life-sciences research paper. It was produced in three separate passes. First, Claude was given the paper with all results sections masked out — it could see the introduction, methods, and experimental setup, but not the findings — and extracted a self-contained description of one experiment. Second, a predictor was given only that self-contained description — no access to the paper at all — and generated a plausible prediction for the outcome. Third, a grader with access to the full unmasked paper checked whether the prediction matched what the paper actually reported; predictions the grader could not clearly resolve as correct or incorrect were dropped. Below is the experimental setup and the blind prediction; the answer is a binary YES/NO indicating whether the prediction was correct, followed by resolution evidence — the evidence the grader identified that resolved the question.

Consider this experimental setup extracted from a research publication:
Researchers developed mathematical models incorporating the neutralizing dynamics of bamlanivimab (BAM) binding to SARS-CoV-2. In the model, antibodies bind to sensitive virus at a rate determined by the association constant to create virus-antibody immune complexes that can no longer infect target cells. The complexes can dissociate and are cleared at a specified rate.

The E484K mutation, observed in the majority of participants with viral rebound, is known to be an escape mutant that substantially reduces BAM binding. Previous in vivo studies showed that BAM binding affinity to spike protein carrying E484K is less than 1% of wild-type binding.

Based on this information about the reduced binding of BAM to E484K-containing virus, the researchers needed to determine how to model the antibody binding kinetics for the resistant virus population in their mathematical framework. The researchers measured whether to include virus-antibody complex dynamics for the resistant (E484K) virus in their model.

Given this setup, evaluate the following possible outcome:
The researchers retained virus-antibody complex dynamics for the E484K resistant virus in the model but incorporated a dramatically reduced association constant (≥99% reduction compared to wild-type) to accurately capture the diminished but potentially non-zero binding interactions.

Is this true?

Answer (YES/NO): NO